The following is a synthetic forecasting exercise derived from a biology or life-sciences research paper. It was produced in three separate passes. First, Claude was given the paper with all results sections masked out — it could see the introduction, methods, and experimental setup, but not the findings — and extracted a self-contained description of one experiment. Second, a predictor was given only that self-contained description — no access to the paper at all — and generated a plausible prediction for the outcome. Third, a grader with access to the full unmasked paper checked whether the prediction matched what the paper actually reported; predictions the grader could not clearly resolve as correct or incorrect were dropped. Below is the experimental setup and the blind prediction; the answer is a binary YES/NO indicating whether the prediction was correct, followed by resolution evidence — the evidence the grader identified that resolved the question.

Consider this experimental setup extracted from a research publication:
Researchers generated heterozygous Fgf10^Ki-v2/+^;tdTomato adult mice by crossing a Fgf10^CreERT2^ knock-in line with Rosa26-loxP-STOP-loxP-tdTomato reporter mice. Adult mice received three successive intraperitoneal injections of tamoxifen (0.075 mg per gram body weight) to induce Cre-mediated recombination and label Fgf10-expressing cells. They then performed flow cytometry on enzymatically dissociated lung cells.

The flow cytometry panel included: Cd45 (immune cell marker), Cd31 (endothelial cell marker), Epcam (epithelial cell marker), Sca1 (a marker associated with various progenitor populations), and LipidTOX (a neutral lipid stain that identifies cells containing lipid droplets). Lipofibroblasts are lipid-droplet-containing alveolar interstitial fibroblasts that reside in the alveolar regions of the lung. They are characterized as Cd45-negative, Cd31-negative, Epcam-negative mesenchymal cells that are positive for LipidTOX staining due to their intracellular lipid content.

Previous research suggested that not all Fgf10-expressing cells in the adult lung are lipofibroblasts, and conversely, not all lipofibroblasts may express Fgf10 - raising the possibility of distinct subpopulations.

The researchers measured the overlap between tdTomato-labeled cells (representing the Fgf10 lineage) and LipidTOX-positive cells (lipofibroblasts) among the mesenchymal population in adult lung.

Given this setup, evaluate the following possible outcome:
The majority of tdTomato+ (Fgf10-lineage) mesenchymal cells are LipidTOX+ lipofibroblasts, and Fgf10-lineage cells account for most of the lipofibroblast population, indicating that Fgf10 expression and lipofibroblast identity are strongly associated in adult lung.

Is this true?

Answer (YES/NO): NO